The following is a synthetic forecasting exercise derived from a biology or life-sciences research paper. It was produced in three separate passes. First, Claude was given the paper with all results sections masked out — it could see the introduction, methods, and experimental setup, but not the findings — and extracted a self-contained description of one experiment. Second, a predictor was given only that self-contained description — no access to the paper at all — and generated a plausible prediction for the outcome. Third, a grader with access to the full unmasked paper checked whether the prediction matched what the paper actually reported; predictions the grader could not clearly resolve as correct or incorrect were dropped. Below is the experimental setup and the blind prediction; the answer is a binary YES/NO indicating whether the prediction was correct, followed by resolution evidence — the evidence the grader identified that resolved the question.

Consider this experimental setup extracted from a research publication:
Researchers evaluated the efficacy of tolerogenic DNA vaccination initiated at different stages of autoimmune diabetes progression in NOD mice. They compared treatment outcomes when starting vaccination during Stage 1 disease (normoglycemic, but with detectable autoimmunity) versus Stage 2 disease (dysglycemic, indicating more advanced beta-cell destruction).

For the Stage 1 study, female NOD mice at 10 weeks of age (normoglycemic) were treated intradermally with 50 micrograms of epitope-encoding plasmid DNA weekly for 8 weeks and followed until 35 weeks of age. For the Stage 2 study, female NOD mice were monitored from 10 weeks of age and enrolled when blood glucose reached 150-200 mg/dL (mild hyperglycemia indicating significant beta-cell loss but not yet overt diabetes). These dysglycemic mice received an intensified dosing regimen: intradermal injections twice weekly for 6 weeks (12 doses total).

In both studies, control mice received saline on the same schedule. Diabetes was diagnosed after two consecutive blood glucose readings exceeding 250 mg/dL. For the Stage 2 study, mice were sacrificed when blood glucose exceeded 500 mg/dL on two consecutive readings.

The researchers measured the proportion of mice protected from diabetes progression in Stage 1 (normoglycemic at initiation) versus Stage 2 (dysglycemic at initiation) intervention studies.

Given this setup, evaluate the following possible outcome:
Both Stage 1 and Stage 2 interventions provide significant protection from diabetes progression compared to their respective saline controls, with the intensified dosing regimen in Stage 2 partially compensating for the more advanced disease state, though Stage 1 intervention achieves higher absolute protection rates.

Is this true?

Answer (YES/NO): NO